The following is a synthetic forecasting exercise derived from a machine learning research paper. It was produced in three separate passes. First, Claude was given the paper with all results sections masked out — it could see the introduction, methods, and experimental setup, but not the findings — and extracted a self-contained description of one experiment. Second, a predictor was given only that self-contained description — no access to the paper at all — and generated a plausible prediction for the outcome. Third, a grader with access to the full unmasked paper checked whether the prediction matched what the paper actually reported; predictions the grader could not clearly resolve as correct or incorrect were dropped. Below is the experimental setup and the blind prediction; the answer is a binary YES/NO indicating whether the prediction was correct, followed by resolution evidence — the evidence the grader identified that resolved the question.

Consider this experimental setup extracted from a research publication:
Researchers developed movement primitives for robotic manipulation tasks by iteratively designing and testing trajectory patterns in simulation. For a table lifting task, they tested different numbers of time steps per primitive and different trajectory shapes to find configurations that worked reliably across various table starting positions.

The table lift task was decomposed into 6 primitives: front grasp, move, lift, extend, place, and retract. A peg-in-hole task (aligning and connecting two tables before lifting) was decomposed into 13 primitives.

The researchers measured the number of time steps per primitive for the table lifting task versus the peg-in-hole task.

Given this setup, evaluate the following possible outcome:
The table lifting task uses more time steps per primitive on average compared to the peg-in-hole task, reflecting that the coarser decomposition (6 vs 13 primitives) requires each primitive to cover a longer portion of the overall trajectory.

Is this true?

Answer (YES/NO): YES